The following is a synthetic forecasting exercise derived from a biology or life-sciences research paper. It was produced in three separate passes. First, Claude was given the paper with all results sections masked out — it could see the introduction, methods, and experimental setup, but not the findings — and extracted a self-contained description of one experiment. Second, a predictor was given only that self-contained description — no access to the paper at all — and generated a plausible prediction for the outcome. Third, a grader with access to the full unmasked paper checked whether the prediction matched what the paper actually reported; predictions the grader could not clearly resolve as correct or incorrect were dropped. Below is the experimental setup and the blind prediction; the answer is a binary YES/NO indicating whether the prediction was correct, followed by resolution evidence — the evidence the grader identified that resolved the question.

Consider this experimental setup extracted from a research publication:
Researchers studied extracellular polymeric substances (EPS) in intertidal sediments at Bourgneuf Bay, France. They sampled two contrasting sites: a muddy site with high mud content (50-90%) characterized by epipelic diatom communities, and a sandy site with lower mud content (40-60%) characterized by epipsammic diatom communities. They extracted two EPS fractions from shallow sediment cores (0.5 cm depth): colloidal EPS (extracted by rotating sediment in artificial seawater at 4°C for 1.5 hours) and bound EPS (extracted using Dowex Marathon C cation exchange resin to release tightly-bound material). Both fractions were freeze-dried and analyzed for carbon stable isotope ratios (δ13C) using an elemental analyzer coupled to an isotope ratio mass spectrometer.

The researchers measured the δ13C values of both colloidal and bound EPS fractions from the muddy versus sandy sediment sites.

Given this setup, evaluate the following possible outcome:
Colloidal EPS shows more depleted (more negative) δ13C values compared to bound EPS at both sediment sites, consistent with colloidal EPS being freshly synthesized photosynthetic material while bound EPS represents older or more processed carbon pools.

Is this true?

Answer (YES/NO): NO